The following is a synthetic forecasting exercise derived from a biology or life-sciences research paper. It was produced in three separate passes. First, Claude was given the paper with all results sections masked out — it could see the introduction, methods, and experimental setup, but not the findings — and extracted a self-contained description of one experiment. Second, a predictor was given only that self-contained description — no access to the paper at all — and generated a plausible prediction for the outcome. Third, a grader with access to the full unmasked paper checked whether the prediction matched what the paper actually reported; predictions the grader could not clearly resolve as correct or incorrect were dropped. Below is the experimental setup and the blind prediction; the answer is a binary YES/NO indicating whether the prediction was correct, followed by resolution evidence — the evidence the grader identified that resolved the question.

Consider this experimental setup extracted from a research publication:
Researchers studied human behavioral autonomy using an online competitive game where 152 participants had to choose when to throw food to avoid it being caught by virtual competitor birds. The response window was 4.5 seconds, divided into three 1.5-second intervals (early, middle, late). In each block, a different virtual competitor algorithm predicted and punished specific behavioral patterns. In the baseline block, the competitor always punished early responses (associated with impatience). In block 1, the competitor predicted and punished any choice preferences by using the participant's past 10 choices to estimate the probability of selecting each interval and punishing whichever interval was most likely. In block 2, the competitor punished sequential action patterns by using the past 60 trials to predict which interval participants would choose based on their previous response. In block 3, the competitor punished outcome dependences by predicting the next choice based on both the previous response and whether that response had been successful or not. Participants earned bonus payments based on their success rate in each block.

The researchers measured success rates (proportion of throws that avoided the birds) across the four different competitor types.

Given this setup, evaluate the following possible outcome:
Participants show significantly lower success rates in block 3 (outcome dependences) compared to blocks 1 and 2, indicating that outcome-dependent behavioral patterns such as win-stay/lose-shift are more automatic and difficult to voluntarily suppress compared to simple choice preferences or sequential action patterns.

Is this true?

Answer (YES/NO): YES